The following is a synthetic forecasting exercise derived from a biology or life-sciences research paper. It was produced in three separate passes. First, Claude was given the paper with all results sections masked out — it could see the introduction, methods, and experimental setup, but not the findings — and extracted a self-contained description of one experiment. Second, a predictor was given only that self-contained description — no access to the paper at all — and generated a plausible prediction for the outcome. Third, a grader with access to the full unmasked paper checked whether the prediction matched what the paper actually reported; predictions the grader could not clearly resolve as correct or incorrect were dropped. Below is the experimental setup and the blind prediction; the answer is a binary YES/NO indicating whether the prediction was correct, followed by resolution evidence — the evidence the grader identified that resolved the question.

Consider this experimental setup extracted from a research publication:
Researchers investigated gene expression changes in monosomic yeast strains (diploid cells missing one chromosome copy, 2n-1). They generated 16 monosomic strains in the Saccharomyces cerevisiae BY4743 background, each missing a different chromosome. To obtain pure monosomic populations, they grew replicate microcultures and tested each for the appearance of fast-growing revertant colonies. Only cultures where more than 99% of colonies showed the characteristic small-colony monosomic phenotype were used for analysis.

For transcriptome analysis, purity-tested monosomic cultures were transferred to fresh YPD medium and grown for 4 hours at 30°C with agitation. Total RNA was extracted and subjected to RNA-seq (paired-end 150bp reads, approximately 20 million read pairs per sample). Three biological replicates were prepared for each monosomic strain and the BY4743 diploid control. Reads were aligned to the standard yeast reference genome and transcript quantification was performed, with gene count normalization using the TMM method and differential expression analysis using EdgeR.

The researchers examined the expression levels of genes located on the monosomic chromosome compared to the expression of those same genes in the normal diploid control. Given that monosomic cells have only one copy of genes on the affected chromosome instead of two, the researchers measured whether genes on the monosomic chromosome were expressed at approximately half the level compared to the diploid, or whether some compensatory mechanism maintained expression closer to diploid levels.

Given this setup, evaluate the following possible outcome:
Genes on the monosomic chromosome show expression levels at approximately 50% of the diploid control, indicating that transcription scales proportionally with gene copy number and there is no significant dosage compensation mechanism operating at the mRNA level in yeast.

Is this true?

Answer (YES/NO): YES